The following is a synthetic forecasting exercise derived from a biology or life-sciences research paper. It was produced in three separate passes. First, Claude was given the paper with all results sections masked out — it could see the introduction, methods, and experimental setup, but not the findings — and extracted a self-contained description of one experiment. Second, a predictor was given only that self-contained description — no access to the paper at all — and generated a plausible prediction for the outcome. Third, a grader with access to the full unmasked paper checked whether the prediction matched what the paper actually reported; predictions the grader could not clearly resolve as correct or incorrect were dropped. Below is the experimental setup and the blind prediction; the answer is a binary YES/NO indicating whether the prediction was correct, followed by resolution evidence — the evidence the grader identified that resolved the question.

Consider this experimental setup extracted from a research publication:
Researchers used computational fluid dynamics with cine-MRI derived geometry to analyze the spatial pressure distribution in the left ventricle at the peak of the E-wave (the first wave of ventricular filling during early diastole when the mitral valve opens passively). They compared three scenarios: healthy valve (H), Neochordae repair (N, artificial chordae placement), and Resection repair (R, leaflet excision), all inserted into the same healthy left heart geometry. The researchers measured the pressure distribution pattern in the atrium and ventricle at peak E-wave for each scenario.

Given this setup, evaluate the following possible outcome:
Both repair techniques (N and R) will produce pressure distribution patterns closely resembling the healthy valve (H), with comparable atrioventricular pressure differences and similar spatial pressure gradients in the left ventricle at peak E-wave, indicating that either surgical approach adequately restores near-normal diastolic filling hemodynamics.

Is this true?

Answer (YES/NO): NO